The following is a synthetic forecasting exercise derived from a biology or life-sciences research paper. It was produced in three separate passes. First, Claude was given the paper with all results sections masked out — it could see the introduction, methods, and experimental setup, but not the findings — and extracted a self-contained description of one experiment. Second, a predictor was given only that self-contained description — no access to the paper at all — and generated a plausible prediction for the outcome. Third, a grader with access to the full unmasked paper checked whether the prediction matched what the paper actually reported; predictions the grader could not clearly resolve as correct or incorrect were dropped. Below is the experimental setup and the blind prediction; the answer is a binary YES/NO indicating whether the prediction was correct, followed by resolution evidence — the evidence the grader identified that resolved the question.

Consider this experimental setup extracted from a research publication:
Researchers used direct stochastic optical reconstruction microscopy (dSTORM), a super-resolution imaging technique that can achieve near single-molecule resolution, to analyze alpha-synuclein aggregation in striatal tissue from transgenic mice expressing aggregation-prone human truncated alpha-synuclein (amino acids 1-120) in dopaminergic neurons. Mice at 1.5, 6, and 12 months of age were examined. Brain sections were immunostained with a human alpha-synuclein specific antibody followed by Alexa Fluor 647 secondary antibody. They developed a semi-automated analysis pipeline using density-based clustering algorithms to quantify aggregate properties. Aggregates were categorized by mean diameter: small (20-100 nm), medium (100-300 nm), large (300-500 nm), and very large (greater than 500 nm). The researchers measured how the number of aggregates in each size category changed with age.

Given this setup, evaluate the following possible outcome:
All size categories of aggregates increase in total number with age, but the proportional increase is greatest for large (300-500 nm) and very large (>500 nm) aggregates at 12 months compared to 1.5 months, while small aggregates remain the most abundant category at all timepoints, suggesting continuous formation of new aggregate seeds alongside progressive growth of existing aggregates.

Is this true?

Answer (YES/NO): NO